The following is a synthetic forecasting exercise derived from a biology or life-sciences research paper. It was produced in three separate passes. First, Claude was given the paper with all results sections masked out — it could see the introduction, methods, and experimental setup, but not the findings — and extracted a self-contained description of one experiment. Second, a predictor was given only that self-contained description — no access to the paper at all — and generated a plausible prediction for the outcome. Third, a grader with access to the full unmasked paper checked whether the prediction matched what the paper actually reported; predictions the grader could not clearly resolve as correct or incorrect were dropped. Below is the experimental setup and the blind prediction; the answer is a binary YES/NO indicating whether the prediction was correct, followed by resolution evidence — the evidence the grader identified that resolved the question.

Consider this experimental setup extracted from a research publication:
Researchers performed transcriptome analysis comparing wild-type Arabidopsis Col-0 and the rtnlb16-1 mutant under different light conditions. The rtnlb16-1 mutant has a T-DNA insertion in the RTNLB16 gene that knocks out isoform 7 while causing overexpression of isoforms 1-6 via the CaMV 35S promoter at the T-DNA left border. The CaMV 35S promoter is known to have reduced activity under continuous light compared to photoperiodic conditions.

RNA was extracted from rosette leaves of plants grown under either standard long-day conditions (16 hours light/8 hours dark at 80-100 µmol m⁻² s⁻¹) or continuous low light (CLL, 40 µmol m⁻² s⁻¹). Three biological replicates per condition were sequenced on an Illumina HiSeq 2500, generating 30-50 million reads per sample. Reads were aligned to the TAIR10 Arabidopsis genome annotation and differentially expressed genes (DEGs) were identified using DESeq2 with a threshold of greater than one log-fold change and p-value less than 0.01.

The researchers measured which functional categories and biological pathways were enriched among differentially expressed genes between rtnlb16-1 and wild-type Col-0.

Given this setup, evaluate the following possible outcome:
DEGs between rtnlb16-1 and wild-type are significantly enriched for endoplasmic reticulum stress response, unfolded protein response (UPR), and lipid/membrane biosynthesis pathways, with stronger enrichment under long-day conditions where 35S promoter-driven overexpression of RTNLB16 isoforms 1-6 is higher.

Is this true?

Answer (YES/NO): NO